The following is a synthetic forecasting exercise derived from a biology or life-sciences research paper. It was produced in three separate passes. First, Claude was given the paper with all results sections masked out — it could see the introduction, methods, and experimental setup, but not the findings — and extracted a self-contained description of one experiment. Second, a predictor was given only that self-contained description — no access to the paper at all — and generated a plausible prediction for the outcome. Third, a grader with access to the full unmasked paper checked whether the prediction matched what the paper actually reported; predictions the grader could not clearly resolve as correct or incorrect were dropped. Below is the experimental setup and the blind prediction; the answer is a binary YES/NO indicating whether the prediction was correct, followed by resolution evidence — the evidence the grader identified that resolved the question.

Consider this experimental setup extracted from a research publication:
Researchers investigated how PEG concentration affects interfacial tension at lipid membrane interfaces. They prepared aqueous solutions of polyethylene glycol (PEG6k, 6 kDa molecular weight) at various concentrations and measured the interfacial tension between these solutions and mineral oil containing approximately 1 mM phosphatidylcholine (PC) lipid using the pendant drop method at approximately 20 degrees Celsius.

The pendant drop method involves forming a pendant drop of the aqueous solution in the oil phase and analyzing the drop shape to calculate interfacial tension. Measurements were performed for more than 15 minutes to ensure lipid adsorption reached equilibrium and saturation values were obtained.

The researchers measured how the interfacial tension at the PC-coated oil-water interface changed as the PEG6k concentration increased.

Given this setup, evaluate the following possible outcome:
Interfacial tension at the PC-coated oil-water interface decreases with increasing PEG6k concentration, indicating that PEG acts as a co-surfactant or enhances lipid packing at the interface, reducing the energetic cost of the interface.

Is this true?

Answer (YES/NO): YES